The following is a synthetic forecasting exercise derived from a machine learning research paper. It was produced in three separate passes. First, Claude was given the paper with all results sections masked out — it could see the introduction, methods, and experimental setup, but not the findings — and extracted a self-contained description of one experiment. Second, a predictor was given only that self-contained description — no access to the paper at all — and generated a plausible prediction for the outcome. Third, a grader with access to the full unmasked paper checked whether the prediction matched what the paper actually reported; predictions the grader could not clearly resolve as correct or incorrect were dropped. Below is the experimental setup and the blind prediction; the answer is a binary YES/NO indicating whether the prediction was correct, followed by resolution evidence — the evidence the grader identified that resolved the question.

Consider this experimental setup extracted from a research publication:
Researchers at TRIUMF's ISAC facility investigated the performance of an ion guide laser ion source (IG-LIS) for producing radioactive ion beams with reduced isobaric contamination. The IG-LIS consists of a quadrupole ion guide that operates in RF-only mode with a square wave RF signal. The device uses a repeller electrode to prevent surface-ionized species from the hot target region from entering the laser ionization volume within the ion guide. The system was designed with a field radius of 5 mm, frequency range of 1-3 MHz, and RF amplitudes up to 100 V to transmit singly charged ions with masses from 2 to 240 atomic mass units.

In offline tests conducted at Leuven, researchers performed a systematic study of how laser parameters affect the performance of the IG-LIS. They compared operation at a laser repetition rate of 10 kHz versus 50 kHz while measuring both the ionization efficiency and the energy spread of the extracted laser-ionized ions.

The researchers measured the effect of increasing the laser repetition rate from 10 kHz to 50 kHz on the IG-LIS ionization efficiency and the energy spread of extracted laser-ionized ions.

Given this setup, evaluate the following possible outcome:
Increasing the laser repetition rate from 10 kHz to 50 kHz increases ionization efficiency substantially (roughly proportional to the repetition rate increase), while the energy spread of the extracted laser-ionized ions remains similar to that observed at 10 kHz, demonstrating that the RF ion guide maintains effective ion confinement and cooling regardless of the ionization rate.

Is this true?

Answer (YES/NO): NO